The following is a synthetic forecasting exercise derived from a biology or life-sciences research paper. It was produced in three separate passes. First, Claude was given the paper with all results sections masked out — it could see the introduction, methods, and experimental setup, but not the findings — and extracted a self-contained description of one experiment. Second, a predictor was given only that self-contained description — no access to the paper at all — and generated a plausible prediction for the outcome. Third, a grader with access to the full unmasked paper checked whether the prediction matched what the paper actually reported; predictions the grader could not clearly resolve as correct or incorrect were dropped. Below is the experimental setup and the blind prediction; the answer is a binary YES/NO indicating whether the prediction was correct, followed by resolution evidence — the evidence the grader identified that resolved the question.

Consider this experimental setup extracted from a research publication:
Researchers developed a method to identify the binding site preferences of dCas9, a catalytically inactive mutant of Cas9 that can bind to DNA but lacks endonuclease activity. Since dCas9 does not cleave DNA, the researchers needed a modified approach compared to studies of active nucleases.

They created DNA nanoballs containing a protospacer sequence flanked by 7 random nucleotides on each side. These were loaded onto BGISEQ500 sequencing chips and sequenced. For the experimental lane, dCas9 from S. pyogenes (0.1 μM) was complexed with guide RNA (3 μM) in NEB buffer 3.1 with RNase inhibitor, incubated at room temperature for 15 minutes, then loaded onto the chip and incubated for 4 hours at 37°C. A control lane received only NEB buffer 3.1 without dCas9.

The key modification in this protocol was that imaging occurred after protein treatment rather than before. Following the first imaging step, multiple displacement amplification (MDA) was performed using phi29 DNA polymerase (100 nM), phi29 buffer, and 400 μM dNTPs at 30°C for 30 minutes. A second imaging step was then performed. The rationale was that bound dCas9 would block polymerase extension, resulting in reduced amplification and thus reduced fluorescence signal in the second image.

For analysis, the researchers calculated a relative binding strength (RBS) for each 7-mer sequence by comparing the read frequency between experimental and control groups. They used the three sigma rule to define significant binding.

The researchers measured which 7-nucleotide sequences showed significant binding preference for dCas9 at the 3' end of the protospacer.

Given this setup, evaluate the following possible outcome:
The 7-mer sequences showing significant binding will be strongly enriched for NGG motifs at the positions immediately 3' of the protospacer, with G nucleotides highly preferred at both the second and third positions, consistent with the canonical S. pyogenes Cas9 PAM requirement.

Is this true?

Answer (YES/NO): YES